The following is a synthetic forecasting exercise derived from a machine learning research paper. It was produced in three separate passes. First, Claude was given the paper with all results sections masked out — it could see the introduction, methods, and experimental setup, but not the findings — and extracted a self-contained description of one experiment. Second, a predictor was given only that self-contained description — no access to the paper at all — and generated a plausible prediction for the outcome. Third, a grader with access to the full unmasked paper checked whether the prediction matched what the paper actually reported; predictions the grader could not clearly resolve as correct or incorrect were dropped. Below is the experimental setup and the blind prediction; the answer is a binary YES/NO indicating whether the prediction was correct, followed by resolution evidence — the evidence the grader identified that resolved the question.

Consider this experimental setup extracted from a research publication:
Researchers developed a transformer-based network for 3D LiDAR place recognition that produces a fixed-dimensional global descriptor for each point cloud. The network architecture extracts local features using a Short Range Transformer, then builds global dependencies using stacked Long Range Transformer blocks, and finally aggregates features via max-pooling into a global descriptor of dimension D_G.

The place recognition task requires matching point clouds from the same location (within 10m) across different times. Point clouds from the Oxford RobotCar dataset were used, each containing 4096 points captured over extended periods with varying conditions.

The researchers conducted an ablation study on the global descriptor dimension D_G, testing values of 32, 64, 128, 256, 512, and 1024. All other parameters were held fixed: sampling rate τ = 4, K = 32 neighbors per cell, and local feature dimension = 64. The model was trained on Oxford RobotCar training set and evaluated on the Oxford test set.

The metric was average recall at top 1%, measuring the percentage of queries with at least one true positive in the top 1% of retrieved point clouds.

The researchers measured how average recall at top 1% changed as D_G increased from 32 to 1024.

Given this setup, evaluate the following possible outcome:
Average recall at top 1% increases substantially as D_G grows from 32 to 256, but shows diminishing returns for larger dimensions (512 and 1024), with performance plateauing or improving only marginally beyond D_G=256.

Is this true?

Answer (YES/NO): YES